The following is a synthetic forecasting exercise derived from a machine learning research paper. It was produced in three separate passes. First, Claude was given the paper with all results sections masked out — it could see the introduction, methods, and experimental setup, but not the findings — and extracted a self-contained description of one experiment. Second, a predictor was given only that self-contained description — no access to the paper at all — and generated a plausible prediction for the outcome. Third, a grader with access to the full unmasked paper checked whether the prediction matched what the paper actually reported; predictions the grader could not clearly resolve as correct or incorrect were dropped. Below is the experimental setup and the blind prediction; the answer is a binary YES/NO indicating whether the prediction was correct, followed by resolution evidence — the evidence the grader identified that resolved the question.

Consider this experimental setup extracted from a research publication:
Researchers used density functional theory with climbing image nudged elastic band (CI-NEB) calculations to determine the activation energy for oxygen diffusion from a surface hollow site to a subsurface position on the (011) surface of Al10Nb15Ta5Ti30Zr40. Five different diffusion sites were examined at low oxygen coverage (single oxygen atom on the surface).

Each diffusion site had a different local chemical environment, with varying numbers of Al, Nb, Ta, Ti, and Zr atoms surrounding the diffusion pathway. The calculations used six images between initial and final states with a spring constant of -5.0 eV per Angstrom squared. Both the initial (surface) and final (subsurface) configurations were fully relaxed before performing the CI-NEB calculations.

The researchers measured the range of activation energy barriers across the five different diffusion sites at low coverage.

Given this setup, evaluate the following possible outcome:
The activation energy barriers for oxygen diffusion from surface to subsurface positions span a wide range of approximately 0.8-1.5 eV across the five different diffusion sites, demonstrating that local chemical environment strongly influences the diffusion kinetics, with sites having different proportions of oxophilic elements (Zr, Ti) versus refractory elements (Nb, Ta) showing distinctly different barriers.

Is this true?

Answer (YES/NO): NO